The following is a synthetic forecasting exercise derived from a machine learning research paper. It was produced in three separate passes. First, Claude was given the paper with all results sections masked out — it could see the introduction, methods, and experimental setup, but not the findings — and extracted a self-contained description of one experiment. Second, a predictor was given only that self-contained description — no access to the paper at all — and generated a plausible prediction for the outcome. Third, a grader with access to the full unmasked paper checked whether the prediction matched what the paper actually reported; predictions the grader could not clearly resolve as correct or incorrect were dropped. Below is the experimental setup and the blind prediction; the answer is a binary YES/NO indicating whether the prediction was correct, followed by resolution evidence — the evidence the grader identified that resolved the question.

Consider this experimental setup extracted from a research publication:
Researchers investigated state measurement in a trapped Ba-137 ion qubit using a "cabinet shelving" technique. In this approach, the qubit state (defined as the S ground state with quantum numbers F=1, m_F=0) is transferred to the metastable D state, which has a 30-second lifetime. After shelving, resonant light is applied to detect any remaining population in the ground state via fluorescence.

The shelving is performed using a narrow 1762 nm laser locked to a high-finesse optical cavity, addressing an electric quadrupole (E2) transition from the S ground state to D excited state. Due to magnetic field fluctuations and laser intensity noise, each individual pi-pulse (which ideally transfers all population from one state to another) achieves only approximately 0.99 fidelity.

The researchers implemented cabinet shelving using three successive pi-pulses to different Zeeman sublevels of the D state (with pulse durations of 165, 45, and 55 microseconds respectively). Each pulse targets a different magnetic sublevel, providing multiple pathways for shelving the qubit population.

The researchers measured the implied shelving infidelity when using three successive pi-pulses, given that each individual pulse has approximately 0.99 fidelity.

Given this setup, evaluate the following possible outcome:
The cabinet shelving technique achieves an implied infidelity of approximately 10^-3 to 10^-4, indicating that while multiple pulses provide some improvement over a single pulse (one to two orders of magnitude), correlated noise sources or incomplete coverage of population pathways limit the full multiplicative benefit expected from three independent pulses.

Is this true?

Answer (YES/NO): NO